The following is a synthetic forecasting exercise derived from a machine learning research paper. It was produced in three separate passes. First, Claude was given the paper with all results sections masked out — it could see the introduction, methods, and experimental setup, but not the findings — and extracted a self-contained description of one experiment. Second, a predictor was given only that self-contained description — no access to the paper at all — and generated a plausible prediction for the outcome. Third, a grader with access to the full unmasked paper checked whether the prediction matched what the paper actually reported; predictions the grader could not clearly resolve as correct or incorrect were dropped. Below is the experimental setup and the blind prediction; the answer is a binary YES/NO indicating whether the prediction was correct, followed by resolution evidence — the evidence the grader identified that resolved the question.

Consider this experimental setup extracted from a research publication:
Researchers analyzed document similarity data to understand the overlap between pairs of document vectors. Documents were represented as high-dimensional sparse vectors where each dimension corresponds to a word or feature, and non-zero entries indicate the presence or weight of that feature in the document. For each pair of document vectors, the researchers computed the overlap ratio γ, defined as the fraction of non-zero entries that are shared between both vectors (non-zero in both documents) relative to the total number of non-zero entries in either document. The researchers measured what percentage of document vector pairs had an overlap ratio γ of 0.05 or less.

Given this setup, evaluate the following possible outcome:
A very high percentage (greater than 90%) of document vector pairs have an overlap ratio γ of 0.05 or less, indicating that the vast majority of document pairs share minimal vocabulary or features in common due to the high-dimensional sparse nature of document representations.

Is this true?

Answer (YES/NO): YES